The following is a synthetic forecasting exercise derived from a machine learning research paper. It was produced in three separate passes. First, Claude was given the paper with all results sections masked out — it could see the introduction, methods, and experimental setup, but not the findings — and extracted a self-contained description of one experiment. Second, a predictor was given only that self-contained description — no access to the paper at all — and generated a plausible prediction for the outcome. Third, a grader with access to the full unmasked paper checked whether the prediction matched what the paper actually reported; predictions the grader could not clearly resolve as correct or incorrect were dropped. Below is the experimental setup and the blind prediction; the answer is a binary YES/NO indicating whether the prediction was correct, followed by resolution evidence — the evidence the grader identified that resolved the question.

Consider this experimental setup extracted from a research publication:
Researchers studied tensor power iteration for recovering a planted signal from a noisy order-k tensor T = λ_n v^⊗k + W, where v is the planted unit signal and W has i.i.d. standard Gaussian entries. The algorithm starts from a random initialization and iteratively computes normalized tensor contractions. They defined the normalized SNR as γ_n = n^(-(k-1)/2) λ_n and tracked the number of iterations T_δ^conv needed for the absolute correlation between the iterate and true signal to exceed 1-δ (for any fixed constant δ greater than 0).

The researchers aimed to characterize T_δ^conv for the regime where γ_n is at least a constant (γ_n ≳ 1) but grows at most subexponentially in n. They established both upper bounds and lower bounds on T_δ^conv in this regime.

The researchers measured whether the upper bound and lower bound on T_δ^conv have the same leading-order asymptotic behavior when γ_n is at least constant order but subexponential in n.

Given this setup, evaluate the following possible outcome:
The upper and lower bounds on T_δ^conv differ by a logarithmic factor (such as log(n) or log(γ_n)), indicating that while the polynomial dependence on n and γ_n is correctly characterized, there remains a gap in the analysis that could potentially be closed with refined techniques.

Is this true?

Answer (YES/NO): NO